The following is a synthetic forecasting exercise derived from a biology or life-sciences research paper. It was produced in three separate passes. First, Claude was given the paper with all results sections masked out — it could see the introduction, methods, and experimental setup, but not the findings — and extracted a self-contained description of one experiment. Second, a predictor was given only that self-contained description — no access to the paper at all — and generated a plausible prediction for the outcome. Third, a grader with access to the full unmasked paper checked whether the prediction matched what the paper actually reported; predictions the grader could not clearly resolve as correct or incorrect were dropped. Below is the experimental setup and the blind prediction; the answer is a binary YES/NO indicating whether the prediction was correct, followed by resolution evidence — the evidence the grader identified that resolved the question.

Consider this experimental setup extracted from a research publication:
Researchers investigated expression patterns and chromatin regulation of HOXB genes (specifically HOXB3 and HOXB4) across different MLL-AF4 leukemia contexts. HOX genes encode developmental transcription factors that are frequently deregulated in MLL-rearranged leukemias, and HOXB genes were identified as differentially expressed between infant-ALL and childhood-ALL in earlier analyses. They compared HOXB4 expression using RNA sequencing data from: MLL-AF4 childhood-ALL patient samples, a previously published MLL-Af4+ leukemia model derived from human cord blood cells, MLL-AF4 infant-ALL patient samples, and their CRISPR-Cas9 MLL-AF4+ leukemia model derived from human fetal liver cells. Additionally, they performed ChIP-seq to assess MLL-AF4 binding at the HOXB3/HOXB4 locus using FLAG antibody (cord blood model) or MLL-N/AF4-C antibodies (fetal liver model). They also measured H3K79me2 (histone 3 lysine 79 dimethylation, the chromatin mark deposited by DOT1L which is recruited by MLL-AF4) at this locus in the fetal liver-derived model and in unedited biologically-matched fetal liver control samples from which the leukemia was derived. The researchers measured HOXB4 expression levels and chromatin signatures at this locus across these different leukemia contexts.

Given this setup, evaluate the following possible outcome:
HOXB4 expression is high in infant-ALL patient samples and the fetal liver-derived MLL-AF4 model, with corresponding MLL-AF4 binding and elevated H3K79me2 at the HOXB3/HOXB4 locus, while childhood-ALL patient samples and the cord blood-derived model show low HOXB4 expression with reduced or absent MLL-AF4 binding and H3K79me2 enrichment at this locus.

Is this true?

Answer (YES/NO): YES